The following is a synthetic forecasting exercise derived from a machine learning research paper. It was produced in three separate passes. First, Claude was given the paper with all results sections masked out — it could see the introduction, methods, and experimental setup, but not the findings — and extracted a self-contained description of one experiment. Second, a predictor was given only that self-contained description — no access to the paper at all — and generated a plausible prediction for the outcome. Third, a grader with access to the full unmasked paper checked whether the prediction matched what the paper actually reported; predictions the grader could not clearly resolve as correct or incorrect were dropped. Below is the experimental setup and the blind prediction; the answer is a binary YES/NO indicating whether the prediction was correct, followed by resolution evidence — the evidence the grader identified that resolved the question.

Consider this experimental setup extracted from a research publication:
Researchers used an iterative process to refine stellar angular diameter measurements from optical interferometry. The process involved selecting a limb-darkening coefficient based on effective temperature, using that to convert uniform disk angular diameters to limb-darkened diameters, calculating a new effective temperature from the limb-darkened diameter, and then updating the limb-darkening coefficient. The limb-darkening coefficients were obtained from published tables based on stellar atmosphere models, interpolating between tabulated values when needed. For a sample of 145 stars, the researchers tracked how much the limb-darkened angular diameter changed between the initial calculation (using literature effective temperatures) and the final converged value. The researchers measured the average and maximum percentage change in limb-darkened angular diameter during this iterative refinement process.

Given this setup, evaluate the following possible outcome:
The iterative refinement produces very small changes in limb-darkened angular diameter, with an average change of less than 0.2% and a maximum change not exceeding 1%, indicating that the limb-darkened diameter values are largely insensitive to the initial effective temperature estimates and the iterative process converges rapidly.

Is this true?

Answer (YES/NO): NO